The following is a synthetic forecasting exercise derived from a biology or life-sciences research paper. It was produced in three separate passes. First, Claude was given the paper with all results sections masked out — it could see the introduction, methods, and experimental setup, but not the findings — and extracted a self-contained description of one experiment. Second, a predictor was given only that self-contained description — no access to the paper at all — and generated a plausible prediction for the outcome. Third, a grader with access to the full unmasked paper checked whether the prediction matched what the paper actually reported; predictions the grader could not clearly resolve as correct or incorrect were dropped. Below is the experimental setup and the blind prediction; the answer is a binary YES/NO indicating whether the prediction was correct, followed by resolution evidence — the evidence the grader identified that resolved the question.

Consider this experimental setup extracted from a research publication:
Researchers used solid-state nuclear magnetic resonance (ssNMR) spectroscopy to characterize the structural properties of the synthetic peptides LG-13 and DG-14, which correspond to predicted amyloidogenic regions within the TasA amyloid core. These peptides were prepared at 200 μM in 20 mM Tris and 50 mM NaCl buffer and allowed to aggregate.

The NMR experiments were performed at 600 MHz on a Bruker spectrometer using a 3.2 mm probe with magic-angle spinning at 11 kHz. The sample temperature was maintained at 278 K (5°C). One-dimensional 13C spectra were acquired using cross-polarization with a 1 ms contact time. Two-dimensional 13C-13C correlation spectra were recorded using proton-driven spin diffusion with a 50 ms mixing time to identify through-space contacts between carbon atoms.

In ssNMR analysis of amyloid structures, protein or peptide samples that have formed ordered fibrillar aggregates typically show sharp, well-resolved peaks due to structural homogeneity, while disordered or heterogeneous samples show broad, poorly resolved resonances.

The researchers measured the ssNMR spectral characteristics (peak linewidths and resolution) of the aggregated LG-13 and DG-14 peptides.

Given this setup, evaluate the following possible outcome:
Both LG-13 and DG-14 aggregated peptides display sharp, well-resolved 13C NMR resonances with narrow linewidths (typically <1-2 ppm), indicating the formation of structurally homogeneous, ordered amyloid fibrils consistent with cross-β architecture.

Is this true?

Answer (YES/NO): YES